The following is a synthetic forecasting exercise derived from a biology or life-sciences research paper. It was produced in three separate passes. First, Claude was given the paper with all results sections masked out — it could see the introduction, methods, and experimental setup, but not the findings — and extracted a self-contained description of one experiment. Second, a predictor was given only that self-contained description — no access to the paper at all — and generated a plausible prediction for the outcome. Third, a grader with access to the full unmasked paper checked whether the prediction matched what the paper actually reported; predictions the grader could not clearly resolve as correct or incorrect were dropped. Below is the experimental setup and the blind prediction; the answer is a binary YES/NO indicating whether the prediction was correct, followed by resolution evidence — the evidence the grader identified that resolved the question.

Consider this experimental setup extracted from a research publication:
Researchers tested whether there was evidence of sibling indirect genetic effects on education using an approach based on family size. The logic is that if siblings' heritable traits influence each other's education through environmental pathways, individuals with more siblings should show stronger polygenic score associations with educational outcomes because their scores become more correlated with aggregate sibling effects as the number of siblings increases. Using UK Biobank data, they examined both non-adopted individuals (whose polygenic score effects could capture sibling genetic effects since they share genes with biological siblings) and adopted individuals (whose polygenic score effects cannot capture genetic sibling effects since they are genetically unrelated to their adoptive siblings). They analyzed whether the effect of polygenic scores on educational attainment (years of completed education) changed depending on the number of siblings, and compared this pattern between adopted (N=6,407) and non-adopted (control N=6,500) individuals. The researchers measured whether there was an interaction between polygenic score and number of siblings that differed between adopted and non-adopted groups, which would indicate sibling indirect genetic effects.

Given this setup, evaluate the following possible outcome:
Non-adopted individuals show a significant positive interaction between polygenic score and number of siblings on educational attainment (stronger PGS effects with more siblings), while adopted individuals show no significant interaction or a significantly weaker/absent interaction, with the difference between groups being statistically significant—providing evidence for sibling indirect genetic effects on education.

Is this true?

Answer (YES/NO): NO